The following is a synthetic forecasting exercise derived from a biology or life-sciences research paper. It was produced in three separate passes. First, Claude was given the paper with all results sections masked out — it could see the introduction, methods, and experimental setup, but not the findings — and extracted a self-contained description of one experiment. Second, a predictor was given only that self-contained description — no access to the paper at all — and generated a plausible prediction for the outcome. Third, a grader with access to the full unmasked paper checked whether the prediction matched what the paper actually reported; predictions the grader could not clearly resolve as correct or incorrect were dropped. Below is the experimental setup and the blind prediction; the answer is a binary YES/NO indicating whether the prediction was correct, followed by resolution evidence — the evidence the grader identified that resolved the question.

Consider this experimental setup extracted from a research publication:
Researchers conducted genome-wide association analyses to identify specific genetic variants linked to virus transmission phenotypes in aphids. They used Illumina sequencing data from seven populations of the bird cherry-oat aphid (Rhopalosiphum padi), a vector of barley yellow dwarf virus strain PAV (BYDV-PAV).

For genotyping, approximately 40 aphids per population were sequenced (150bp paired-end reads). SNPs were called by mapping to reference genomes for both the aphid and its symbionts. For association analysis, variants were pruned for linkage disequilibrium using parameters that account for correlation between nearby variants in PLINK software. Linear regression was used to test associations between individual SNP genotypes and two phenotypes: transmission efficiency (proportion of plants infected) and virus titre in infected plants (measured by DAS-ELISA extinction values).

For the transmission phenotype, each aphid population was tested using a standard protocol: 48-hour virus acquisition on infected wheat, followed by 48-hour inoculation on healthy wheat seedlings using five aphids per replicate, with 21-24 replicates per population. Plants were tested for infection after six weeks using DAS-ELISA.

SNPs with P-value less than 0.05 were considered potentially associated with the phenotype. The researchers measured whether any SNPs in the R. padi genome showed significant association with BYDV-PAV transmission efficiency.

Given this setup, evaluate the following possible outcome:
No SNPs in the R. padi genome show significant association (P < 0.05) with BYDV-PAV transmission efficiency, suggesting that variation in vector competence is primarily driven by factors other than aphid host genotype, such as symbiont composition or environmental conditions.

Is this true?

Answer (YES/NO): NO